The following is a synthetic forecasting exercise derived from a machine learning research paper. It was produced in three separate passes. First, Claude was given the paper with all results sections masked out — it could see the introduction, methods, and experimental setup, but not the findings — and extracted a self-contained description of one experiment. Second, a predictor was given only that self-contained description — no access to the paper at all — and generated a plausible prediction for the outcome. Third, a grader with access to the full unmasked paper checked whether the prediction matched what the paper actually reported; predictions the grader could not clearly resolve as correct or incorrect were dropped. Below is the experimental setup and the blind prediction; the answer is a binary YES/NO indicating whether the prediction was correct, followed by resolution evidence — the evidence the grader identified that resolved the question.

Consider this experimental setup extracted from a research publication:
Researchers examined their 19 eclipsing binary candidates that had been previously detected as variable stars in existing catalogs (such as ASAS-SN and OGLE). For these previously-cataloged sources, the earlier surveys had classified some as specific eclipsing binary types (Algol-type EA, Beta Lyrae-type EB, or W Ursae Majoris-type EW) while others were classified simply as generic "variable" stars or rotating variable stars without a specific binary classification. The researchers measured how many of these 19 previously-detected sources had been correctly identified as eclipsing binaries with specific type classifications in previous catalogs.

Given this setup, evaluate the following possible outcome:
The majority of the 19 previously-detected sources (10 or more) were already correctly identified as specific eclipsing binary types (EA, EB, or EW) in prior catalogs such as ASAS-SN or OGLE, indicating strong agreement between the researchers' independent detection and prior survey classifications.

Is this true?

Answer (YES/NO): YES